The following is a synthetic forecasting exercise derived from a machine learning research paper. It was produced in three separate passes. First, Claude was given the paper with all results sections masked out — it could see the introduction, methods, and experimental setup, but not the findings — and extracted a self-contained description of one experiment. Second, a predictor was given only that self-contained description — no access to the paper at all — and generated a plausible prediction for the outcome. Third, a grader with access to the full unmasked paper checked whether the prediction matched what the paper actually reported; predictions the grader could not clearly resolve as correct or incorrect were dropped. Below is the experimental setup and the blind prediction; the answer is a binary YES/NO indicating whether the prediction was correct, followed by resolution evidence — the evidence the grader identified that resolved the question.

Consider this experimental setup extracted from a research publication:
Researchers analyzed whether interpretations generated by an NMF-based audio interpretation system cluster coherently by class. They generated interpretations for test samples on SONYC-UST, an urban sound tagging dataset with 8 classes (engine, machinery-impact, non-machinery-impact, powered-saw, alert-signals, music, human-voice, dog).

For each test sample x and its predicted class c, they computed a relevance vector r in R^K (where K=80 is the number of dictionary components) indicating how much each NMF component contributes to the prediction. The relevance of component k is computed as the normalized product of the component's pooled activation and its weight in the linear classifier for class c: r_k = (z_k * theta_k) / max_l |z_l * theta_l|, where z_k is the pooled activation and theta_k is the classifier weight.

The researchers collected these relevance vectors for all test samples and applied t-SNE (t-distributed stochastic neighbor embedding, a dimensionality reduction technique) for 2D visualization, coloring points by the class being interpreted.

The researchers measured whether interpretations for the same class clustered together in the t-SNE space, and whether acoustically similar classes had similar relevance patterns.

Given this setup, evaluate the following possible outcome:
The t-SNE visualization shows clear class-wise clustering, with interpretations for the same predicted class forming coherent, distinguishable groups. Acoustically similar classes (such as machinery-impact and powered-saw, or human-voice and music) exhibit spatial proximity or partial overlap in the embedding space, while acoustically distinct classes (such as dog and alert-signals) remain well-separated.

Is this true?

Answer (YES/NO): NO